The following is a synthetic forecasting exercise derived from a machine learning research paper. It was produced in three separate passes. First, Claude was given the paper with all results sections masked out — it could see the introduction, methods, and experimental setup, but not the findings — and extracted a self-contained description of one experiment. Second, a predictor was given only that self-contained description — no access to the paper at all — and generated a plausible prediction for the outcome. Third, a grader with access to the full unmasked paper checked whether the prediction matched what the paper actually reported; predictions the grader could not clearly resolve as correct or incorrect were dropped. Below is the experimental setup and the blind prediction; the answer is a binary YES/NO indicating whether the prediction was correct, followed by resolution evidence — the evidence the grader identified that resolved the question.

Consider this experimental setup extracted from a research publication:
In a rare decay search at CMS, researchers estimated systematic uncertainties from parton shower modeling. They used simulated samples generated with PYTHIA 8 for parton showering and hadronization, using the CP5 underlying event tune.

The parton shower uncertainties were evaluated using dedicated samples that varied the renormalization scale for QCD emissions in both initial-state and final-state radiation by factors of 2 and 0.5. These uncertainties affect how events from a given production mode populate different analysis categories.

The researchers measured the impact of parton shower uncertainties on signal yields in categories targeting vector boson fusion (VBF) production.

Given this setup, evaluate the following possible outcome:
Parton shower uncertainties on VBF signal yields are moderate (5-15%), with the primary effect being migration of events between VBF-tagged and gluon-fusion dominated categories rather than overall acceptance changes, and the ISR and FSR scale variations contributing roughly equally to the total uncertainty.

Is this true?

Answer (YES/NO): NO